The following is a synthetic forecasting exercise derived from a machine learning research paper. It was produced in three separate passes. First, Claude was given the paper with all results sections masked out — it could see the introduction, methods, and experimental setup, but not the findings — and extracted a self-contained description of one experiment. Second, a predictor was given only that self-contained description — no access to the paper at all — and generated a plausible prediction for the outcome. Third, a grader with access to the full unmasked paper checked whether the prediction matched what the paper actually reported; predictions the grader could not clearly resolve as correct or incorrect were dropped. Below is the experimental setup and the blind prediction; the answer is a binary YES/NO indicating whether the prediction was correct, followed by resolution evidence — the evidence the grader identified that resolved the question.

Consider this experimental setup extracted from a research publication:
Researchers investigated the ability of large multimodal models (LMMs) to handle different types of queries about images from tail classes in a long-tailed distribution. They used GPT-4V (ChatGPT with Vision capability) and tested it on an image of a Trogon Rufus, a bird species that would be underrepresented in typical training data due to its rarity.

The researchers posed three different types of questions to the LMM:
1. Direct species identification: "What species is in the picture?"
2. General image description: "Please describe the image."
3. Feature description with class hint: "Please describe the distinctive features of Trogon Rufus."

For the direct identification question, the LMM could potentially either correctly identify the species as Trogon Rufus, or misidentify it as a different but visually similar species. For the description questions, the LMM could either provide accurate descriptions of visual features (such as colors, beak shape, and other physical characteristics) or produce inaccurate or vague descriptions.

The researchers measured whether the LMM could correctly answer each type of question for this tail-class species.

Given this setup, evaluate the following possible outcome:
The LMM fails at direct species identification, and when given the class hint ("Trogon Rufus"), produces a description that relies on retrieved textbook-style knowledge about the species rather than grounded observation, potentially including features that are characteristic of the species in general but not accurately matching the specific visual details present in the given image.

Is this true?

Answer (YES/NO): NO